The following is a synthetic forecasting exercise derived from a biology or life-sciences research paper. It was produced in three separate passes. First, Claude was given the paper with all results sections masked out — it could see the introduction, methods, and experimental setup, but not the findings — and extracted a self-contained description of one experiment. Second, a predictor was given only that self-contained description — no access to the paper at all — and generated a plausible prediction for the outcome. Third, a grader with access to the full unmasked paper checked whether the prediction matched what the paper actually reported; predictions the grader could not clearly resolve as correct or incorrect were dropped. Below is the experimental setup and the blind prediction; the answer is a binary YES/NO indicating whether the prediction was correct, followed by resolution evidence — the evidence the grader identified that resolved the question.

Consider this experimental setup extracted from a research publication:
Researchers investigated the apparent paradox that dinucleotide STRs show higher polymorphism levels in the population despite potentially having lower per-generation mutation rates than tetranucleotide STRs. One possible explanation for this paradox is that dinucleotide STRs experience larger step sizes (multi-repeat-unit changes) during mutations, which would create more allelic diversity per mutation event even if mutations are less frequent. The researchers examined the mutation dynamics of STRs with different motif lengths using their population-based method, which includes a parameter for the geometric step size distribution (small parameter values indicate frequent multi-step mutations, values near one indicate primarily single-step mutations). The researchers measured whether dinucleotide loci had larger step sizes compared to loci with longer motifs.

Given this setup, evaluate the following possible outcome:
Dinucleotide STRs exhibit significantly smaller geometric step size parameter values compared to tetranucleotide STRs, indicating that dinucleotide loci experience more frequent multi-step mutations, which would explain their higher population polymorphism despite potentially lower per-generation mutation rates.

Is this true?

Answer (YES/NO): YES